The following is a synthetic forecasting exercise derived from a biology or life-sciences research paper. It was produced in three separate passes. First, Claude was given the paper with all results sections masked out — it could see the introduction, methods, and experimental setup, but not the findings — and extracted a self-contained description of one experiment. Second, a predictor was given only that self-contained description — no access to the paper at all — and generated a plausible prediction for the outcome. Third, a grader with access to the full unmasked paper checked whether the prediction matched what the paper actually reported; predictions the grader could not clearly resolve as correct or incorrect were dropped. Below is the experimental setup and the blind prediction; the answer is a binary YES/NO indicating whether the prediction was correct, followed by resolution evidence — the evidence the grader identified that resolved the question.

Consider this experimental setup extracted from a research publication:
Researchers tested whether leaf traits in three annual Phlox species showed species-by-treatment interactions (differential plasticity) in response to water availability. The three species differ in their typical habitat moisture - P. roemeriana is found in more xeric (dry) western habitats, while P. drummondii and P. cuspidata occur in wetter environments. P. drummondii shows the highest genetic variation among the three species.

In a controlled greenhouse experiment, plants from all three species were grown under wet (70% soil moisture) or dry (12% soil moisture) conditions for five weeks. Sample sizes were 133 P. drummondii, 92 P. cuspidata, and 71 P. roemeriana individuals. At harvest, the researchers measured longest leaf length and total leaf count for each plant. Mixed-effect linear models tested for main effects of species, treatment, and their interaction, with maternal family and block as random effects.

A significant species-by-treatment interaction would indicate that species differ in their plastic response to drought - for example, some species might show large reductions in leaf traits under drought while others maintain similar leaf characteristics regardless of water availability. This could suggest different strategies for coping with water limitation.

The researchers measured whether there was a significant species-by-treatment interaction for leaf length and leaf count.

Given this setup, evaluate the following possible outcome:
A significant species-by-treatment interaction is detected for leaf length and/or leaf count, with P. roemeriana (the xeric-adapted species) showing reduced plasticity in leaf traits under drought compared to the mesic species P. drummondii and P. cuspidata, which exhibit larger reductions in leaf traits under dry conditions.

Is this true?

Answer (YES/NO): NO